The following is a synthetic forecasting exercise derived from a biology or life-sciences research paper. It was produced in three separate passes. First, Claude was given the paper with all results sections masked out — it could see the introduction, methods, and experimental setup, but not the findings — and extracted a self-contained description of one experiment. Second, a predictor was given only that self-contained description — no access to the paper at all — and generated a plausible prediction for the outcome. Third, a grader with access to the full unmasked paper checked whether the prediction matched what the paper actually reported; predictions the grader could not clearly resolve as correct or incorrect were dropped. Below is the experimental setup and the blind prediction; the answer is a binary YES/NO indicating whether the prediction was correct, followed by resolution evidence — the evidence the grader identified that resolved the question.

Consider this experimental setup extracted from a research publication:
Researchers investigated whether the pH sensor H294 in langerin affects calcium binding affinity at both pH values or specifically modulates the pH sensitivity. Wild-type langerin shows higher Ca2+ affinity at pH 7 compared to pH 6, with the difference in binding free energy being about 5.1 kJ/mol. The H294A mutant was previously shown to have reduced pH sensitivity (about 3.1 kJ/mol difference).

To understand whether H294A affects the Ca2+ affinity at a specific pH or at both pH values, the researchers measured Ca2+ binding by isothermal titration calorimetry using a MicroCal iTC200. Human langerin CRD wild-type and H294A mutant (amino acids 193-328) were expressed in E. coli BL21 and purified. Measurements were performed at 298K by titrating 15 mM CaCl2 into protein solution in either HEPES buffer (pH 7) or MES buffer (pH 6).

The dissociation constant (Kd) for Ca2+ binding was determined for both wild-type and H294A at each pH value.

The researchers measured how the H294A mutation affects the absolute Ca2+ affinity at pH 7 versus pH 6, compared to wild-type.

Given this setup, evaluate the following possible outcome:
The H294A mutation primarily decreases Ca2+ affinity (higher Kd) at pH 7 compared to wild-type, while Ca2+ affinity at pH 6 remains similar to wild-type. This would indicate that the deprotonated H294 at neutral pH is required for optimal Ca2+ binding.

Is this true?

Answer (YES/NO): NO